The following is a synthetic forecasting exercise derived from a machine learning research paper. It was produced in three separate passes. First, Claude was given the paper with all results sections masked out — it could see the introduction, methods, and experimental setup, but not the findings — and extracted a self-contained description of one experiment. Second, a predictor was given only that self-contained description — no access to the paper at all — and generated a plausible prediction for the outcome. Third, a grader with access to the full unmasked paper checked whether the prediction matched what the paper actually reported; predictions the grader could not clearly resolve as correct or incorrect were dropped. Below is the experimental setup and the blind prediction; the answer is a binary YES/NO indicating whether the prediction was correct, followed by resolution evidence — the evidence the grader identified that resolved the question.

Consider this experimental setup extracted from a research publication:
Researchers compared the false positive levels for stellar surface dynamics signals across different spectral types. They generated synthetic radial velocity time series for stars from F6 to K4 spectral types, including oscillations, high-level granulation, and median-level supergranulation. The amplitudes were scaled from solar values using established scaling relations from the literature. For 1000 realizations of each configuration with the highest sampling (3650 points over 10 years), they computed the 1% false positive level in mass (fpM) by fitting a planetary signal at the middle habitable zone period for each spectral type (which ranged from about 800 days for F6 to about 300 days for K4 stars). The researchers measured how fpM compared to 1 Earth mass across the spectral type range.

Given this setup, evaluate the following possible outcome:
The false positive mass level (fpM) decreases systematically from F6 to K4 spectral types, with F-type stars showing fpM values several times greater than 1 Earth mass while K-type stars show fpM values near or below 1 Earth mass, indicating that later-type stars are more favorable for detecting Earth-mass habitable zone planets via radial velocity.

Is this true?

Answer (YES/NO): YES